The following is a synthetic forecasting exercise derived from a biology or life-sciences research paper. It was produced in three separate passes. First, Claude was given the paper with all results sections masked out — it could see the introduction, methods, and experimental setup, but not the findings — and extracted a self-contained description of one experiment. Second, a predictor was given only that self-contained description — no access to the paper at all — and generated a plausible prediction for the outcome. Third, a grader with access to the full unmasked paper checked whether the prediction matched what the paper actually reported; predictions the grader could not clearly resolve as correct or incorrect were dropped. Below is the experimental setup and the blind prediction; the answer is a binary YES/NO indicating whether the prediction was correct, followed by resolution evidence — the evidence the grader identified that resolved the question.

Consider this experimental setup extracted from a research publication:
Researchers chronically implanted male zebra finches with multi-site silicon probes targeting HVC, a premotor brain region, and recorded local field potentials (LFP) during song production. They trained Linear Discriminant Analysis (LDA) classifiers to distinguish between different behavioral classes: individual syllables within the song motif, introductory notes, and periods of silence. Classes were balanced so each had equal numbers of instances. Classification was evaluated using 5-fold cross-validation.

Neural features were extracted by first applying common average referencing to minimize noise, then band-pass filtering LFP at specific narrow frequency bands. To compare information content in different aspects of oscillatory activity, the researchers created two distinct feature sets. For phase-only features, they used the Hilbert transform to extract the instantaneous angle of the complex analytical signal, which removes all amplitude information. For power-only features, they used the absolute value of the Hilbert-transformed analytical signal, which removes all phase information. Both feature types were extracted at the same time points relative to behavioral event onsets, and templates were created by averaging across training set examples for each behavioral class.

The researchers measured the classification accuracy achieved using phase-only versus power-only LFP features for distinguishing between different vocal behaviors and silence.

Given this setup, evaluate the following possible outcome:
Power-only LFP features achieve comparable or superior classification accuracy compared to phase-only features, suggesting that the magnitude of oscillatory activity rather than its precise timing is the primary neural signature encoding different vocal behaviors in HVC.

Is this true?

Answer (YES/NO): NO